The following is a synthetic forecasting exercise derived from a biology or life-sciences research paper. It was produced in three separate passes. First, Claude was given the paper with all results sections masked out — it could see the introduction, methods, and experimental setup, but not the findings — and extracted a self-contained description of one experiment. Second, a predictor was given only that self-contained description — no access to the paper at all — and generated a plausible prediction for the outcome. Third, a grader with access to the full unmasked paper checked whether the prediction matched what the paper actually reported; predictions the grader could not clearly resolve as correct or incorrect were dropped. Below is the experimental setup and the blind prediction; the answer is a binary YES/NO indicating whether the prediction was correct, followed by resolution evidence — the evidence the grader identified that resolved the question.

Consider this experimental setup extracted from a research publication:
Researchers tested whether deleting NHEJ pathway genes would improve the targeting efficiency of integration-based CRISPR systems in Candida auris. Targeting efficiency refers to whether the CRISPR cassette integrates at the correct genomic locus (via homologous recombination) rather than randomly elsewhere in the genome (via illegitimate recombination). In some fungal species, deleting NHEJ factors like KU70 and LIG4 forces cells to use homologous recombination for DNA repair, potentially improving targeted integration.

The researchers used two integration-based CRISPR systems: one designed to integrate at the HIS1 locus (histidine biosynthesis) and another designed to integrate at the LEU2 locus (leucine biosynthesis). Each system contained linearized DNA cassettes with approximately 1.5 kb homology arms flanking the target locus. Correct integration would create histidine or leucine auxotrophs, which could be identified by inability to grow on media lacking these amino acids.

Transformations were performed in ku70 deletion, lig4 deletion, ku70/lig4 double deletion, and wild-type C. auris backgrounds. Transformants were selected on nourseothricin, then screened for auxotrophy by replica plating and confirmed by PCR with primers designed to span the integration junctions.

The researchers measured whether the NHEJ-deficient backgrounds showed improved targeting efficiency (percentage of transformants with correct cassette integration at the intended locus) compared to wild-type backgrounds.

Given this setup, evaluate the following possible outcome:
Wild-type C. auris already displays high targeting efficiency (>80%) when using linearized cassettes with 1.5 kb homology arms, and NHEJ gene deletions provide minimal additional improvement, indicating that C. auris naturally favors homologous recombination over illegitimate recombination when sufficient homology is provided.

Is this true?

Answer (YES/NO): NO